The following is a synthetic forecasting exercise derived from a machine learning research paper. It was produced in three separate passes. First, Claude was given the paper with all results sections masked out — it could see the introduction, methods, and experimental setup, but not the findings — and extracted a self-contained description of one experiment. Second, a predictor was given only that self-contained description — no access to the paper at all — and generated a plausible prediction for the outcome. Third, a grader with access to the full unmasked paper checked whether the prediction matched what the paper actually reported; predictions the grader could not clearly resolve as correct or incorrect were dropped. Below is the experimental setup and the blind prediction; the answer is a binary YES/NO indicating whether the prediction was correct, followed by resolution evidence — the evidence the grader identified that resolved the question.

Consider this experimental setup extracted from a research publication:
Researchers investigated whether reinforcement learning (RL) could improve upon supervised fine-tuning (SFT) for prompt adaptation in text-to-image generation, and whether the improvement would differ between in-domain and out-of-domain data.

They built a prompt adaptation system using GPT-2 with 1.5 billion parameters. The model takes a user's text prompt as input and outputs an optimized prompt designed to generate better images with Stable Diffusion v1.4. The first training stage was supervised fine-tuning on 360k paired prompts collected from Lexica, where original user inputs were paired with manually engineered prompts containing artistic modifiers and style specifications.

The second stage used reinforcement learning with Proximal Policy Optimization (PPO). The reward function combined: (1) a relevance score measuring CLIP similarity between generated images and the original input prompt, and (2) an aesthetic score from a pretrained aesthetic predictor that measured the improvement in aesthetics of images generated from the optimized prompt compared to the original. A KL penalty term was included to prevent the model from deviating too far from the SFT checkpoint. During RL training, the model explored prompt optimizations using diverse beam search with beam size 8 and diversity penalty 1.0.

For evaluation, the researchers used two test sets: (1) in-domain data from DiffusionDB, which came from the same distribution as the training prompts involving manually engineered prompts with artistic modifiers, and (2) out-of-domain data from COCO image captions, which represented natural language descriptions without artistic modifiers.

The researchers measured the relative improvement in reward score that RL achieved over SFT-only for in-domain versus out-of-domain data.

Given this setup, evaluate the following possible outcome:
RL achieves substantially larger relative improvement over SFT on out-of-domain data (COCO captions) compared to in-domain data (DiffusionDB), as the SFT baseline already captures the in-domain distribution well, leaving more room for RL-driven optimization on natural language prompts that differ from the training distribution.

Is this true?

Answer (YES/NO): YES